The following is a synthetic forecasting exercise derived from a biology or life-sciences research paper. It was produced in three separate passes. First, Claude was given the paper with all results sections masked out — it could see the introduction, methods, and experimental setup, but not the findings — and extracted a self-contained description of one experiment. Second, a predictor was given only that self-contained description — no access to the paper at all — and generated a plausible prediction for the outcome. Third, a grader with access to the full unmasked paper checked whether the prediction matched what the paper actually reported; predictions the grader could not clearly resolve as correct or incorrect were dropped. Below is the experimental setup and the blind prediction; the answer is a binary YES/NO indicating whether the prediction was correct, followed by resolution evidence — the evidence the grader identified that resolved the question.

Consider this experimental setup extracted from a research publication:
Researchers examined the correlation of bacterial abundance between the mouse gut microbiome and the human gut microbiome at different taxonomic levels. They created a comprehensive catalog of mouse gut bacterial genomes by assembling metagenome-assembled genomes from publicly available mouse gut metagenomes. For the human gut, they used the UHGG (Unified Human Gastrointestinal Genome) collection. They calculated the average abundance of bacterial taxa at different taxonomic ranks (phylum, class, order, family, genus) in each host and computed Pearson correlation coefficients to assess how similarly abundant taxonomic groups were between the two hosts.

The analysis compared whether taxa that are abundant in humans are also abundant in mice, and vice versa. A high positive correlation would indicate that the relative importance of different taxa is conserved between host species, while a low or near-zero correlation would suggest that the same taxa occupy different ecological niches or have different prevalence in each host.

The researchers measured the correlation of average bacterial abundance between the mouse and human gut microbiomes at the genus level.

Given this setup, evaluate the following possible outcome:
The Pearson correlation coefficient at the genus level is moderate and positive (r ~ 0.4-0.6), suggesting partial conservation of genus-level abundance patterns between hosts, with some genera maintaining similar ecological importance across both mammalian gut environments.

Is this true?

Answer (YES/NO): NO